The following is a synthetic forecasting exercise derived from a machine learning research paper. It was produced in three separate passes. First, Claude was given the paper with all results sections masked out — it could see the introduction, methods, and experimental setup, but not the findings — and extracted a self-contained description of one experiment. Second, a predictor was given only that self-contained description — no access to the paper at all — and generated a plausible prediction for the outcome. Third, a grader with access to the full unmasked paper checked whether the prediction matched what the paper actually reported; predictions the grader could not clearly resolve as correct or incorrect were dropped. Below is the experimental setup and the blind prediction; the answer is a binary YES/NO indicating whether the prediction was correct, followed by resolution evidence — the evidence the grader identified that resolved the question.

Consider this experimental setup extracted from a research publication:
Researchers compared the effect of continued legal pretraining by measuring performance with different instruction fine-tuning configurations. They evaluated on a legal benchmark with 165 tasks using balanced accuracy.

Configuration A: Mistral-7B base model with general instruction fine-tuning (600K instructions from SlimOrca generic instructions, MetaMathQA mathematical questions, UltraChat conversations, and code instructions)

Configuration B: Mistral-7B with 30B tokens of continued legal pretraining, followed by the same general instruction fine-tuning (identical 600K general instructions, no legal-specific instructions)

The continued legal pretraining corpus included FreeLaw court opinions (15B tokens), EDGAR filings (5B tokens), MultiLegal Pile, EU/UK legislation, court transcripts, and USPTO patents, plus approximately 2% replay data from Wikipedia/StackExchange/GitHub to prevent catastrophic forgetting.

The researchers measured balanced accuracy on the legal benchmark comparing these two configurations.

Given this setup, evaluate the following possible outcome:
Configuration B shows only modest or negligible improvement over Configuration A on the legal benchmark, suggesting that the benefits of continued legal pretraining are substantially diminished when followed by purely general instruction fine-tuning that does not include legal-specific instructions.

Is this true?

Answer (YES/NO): NO